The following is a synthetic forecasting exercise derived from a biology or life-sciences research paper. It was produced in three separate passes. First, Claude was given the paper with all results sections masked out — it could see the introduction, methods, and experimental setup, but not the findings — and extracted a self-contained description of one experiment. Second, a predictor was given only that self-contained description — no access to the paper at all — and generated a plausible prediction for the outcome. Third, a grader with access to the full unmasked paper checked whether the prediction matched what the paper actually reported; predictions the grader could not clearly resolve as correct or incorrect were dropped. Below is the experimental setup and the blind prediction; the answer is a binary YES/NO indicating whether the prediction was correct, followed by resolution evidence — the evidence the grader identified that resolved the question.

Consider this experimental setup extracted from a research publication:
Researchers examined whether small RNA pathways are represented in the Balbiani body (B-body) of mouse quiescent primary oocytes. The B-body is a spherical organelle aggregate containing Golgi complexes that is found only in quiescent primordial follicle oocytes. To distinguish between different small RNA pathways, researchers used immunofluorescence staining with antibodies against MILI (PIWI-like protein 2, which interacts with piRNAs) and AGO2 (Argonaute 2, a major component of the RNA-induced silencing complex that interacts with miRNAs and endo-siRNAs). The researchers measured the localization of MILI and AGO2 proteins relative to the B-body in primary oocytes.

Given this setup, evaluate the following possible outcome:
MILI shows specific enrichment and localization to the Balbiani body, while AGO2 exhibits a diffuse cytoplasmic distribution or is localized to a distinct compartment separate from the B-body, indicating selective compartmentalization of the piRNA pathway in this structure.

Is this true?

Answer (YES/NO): NO